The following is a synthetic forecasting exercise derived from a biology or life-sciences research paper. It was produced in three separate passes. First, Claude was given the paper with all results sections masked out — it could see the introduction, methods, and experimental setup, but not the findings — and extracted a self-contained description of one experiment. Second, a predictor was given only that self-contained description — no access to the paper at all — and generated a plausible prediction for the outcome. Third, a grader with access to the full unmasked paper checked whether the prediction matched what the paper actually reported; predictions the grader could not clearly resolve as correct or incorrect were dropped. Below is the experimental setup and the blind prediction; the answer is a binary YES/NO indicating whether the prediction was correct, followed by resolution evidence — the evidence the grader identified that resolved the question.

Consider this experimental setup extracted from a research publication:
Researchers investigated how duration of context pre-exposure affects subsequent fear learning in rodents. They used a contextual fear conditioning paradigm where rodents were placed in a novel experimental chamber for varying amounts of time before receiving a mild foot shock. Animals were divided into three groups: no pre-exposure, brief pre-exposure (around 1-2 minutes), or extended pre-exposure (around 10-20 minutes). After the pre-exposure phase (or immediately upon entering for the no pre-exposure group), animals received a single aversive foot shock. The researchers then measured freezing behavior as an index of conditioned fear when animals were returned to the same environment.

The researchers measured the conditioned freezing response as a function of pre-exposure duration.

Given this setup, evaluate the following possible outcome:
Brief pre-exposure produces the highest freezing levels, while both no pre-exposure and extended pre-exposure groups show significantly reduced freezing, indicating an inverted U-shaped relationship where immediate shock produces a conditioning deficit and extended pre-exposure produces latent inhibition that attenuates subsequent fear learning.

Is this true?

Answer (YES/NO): YES